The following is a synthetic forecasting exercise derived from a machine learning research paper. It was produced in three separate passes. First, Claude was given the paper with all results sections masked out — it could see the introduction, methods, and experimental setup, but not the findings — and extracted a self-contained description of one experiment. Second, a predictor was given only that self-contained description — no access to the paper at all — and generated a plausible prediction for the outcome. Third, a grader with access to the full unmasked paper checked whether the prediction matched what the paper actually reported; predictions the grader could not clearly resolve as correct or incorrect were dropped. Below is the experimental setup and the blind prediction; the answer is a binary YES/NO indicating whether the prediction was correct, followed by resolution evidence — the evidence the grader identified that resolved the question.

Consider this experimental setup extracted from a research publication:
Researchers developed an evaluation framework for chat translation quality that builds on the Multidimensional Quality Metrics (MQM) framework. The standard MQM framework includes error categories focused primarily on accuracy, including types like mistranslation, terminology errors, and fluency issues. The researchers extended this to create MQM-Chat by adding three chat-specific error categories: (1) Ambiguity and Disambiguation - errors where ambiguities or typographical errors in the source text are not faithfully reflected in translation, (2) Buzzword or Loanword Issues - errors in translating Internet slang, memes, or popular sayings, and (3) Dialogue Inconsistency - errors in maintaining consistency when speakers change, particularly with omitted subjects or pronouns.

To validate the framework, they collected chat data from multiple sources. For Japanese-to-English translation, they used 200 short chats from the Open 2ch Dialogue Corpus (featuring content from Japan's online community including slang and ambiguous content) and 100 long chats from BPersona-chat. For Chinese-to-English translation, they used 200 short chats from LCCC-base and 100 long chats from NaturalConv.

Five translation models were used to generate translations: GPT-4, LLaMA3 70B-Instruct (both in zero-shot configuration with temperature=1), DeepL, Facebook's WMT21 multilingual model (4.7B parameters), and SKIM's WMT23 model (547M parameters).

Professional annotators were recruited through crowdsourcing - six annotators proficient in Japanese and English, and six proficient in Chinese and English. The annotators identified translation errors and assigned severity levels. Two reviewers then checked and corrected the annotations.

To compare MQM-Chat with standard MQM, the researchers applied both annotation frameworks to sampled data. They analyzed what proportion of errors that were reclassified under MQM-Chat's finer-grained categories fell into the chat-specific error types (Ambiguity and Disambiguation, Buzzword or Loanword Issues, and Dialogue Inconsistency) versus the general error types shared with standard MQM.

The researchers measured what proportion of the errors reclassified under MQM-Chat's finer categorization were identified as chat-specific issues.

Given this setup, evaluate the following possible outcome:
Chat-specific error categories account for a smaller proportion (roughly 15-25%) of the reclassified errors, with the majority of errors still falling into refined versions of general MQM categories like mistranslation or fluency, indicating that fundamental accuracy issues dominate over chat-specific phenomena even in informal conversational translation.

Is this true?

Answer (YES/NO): NO